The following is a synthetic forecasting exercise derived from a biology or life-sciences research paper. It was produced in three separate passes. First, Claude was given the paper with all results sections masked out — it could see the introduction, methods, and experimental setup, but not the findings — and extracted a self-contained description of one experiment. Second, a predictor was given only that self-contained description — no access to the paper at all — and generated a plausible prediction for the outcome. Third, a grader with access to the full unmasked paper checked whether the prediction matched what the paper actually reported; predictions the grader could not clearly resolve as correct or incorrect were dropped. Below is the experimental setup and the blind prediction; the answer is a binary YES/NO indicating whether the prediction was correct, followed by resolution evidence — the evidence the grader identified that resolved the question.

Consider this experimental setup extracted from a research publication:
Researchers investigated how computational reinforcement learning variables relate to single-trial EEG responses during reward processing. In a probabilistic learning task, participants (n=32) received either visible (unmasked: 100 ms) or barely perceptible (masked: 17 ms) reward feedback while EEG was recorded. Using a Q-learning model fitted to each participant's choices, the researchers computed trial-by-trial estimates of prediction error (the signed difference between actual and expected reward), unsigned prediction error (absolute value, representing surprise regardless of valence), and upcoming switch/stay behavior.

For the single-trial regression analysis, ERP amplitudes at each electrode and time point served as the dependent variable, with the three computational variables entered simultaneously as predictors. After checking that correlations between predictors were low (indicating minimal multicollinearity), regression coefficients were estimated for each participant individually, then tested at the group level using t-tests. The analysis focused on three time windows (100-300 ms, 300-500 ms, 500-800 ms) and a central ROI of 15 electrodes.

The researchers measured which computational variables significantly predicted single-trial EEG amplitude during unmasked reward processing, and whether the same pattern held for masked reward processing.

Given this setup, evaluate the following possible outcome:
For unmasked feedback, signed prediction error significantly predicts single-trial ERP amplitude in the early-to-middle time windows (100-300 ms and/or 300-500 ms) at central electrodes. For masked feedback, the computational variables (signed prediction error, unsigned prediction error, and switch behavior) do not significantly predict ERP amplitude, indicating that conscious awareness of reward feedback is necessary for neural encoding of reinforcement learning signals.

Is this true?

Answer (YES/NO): NO